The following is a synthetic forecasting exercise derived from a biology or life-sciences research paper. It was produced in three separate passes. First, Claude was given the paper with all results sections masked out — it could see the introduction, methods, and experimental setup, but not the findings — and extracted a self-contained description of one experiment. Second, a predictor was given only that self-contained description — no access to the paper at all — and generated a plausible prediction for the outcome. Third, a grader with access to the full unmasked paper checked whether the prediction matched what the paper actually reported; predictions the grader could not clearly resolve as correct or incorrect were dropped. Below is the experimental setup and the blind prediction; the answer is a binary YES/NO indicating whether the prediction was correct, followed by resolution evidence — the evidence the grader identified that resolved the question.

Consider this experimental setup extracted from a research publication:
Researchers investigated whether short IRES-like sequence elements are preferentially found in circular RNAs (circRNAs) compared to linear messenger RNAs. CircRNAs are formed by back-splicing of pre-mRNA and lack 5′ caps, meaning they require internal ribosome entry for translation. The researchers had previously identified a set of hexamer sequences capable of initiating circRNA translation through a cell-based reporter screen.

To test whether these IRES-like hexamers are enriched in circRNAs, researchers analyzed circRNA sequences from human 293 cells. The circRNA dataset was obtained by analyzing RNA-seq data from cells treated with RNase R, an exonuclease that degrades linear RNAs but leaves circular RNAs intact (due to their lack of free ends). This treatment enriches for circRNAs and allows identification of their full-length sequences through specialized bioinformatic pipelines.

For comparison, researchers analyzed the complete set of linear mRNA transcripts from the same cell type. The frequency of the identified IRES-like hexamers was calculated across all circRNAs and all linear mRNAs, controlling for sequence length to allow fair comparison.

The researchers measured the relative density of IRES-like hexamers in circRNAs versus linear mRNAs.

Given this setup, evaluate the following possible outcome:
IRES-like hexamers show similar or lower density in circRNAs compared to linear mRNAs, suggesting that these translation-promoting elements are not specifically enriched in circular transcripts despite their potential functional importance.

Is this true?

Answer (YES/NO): NO